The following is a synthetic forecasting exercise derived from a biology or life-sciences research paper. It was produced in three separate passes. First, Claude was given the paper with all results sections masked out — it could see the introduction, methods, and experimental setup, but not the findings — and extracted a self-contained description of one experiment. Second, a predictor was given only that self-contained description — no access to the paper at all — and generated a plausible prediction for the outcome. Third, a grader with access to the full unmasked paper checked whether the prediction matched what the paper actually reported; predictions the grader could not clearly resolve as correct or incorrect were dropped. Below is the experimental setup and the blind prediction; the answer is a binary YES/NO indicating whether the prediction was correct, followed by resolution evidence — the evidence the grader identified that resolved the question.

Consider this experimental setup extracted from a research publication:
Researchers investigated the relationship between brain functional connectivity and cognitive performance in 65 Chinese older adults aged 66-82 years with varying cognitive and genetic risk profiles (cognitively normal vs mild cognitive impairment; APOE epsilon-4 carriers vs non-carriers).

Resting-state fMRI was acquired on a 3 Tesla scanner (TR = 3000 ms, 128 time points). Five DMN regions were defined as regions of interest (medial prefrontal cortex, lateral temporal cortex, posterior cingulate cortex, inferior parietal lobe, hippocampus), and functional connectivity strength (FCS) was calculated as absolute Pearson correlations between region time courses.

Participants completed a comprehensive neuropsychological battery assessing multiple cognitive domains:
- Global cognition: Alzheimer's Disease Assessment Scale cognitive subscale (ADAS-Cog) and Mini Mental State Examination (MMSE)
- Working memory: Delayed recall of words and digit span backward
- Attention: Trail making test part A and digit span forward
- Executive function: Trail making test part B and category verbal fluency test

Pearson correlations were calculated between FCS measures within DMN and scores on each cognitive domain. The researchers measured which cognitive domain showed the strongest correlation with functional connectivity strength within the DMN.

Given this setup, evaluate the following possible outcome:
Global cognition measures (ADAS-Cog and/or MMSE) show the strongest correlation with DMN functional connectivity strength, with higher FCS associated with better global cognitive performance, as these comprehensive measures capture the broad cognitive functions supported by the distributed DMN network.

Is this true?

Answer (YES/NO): NO